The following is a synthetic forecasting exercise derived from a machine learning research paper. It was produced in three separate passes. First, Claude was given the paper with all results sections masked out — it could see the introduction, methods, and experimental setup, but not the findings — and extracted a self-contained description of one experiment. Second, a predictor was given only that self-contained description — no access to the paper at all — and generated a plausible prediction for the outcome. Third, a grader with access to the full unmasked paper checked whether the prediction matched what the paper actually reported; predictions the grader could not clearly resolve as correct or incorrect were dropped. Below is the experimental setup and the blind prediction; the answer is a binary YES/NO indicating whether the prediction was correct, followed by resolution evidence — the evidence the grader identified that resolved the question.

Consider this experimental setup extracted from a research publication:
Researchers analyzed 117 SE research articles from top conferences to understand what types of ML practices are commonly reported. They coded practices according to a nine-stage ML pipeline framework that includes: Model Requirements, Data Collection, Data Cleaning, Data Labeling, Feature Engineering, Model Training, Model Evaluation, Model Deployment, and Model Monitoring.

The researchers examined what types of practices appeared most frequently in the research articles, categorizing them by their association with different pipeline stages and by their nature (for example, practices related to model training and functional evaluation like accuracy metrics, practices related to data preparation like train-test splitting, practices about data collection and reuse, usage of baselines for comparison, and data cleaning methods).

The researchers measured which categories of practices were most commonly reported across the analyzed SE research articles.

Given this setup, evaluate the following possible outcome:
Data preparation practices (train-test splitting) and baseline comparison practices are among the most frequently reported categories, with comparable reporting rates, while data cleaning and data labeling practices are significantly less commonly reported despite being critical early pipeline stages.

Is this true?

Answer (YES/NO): NO